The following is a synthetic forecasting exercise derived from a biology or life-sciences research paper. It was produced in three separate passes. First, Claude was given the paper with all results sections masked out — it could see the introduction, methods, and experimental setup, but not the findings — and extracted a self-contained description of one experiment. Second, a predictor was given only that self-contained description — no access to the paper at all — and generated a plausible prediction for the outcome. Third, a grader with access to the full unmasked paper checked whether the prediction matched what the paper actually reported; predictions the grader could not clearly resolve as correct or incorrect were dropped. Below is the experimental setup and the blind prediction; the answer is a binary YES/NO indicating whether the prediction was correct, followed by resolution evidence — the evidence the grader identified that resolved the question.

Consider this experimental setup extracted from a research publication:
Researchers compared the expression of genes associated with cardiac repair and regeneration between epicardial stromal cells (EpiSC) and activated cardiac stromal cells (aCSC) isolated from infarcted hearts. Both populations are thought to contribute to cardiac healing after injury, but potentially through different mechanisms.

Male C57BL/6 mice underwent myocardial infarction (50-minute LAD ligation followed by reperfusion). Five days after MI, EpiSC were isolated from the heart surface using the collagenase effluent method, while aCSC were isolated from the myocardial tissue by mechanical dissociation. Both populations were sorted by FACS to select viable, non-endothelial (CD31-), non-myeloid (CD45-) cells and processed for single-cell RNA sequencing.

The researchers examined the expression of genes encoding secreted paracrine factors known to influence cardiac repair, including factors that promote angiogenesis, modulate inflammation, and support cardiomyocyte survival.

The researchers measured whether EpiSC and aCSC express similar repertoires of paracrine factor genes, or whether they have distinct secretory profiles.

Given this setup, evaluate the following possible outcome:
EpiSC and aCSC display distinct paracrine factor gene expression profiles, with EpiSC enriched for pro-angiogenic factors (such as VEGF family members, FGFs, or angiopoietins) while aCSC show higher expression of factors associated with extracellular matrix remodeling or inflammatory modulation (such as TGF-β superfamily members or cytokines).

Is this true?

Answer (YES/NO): NO